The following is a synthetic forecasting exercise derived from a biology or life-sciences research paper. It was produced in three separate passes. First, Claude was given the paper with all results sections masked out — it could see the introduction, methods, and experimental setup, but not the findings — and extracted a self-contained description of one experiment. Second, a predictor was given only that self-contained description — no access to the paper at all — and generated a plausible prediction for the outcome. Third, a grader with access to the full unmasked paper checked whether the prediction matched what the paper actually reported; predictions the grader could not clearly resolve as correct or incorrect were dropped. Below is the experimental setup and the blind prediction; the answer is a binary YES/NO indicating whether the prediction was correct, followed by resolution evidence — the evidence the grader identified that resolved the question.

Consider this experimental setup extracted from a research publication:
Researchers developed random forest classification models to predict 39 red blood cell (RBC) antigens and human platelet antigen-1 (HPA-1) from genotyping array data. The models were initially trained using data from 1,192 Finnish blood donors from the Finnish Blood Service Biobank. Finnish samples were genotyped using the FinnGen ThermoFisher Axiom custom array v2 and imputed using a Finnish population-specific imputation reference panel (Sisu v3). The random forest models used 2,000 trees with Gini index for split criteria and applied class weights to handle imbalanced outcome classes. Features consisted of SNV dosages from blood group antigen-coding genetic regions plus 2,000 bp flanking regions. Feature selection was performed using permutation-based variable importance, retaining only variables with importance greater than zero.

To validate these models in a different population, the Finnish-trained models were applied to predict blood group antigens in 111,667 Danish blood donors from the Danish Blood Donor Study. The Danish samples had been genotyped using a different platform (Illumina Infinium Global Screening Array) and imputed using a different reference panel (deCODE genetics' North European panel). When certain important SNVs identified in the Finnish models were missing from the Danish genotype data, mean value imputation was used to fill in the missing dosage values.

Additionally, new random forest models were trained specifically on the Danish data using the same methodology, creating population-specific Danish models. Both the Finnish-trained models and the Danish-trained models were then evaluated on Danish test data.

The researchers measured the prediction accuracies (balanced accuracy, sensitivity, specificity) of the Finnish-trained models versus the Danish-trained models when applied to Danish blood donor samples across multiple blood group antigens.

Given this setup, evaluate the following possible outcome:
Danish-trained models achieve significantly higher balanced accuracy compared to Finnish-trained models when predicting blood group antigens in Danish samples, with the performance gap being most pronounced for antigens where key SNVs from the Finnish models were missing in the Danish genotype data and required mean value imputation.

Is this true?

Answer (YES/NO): NO